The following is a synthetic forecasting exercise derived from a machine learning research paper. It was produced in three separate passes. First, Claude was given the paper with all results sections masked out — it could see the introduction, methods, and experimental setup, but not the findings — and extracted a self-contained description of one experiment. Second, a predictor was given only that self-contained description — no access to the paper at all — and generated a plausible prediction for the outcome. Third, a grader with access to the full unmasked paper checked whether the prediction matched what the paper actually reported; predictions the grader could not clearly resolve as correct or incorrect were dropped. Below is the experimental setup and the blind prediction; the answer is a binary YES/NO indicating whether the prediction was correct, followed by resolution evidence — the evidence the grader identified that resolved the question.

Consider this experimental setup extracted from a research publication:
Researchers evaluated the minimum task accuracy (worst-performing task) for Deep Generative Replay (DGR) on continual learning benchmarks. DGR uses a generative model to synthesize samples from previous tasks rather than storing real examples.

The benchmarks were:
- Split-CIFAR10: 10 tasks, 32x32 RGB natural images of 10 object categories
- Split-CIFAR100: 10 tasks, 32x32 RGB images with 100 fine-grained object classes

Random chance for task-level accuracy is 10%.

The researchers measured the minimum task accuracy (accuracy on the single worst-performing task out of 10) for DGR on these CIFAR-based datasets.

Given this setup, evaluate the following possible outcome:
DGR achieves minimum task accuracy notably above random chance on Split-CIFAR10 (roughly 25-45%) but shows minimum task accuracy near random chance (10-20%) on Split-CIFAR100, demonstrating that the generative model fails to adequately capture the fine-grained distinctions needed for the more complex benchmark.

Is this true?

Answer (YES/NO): NO